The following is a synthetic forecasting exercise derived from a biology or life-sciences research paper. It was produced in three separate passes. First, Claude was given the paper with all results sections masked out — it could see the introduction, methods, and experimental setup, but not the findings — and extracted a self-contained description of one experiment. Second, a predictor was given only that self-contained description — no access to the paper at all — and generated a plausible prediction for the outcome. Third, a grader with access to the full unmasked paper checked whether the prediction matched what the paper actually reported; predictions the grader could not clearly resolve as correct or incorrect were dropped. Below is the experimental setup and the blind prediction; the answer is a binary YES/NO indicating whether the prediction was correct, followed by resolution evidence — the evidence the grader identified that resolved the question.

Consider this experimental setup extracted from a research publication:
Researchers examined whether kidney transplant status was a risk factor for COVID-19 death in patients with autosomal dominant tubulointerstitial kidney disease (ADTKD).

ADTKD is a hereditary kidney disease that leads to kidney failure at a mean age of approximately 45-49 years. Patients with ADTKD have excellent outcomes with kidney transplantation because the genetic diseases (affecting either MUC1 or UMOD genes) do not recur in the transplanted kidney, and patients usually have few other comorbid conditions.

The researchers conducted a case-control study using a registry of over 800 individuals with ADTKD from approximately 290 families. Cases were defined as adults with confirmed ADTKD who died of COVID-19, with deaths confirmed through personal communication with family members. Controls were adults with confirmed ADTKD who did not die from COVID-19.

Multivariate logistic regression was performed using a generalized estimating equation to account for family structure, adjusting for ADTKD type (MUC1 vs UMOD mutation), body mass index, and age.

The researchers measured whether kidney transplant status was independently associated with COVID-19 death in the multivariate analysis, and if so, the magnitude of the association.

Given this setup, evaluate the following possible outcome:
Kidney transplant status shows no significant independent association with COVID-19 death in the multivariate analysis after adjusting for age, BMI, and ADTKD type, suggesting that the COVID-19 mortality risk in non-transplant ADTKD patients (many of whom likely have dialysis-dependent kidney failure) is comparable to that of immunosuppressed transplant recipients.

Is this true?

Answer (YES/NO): NO